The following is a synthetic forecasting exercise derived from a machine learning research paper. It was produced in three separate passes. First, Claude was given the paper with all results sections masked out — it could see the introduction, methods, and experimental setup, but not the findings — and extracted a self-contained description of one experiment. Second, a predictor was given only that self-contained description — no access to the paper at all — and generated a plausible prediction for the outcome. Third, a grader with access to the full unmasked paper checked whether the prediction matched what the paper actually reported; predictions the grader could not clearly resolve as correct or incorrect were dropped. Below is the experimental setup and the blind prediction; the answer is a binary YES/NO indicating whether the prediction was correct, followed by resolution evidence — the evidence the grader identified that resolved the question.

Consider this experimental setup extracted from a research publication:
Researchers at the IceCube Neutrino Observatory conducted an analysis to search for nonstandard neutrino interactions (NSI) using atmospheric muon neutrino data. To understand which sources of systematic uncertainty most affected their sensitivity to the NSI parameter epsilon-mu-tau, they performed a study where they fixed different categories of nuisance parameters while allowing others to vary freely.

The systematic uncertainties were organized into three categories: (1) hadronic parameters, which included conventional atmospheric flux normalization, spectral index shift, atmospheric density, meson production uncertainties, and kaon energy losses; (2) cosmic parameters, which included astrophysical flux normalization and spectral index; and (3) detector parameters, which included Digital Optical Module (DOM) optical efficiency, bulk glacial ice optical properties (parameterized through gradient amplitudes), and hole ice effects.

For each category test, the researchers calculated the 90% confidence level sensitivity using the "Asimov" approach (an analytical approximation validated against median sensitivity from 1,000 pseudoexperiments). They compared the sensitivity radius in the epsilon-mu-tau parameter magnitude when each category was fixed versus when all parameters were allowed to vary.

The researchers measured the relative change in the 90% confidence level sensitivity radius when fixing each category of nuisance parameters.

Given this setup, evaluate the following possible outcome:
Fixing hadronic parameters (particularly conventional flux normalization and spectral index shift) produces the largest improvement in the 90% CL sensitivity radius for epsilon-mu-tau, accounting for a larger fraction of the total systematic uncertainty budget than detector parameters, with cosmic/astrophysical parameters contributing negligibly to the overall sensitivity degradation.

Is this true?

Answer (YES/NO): NO